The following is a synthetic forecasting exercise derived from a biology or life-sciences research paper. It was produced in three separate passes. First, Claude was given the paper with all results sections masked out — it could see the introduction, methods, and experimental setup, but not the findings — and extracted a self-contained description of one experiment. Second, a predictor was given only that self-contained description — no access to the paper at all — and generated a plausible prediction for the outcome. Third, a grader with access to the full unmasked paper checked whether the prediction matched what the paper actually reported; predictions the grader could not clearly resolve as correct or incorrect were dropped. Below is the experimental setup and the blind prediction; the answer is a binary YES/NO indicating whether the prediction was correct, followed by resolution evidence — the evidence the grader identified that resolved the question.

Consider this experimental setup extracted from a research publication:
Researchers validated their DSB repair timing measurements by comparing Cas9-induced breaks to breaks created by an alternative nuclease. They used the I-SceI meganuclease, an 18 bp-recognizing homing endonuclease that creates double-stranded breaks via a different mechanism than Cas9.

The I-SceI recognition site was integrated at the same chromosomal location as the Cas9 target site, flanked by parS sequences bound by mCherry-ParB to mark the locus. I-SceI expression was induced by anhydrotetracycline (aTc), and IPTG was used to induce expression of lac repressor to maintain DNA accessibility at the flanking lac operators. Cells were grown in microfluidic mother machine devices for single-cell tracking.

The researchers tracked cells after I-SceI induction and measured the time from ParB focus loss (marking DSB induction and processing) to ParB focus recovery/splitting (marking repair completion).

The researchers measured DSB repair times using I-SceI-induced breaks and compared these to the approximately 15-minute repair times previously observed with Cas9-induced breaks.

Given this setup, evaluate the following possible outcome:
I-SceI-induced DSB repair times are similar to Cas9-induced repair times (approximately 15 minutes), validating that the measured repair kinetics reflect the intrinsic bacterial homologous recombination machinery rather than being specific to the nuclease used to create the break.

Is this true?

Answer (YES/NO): YES